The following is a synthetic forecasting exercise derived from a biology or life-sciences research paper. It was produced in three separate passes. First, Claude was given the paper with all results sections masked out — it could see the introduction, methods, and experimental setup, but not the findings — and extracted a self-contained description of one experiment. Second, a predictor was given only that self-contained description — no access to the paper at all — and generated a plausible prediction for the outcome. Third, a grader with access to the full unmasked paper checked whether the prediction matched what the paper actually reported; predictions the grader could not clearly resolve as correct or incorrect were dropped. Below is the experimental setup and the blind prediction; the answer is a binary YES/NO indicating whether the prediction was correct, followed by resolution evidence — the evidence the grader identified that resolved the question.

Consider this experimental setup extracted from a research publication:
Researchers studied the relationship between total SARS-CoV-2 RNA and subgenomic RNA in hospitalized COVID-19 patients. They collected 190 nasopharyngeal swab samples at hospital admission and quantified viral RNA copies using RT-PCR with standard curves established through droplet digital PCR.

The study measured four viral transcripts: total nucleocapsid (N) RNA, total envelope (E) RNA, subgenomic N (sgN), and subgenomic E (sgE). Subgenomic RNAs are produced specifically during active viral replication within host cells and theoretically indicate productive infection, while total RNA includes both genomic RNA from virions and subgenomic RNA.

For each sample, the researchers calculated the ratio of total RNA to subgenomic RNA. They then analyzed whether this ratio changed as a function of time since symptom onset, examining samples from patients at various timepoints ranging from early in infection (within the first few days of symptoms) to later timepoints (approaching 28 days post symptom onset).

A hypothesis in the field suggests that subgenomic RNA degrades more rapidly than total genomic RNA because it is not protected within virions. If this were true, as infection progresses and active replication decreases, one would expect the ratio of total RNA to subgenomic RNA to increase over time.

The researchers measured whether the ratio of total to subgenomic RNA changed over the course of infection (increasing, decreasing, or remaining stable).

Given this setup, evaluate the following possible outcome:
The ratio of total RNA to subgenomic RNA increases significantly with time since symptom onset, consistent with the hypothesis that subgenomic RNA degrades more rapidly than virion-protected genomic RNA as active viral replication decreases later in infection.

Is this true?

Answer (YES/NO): NO